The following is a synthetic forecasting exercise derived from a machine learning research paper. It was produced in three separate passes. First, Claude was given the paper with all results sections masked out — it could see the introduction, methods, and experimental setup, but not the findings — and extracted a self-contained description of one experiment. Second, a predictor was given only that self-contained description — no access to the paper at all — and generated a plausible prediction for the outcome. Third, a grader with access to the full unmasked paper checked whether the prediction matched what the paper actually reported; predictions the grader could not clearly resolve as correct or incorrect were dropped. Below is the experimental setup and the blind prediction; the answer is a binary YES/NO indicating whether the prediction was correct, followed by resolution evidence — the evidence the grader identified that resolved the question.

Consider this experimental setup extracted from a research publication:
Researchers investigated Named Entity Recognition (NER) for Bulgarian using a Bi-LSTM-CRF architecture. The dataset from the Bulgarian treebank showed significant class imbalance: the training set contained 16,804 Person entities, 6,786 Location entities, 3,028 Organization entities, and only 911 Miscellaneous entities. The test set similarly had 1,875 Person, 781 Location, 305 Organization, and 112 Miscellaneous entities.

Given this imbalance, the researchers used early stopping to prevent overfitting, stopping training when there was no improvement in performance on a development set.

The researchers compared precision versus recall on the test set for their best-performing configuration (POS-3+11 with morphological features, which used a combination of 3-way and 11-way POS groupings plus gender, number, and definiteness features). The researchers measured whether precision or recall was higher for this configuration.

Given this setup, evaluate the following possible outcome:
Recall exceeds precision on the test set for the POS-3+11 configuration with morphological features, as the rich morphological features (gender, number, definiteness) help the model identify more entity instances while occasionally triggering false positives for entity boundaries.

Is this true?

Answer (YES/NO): NO